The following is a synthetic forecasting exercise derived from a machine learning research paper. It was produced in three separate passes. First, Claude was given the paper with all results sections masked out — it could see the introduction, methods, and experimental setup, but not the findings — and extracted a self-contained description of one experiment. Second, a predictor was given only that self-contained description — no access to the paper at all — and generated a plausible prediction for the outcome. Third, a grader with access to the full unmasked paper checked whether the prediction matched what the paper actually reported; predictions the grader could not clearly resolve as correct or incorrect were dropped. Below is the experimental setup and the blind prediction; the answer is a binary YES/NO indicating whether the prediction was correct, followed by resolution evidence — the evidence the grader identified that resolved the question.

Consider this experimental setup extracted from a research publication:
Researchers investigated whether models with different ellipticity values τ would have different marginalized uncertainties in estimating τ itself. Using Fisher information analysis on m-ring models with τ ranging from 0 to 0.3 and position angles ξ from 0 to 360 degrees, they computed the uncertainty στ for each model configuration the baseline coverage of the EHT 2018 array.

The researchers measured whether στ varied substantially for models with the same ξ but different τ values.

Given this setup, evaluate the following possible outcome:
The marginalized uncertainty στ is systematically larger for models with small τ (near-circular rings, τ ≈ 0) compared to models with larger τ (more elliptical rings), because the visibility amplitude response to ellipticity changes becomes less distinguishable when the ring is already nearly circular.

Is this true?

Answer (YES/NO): NO